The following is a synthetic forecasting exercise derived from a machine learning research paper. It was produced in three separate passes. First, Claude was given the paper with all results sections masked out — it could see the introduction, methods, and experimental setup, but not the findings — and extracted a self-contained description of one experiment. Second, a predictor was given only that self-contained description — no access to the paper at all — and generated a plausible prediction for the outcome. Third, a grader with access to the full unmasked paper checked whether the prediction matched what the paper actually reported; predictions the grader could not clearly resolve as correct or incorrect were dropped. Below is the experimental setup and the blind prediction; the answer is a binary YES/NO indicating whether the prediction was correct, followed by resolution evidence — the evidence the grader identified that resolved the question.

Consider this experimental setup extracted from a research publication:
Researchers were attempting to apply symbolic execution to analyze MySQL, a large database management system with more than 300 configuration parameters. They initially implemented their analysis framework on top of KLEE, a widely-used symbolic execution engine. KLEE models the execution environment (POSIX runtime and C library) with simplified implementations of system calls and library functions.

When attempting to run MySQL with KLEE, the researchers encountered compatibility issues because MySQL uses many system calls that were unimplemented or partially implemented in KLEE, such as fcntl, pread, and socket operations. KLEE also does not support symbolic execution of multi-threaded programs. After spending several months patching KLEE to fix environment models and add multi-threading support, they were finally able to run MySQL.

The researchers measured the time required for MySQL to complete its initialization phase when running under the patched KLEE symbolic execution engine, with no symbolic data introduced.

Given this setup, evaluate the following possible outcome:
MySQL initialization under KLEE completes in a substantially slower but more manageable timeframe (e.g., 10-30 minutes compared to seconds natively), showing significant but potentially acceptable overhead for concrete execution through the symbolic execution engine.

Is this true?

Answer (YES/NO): NO